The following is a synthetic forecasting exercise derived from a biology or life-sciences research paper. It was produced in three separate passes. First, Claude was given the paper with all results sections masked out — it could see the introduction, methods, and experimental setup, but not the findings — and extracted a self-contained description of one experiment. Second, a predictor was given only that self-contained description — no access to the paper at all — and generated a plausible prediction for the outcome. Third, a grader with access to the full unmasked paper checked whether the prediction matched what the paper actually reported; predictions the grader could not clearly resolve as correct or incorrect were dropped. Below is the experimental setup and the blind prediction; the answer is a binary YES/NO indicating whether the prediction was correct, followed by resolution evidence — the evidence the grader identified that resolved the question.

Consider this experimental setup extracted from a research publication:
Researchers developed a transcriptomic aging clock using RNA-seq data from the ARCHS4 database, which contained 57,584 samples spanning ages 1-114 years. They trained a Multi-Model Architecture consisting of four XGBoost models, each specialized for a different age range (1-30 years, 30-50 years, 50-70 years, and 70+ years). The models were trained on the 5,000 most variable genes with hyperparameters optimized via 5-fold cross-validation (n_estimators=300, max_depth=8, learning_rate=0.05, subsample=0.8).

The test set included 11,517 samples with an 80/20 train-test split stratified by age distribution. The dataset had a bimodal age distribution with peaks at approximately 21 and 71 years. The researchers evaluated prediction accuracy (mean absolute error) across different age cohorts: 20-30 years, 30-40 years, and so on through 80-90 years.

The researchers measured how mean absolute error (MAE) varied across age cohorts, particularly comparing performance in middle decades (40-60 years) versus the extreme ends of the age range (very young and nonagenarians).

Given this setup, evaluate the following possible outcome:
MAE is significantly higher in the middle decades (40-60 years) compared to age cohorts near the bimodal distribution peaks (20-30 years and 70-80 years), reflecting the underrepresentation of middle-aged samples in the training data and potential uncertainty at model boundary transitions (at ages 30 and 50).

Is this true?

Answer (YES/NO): NO